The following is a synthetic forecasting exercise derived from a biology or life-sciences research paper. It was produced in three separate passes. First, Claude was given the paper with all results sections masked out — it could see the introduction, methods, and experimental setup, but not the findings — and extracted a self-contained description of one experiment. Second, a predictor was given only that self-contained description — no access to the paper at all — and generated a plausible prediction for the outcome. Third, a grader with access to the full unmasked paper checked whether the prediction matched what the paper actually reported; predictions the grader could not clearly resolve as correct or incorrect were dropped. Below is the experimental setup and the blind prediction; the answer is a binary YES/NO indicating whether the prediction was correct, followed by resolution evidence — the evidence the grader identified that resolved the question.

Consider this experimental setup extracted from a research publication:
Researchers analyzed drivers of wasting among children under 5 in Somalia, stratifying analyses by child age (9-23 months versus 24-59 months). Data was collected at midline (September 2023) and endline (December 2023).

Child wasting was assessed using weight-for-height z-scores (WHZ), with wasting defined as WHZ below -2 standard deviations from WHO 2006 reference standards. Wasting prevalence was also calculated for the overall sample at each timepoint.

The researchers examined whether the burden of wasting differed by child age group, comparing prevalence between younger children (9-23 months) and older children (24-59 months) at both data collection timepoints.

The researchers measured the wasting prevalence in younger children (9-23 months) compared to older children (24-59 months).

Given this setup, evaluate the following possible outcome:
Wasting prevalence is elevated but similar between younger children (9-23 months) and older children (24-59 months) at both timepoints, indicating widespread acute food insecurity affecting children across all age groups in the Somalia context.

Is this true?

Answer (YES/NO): NO